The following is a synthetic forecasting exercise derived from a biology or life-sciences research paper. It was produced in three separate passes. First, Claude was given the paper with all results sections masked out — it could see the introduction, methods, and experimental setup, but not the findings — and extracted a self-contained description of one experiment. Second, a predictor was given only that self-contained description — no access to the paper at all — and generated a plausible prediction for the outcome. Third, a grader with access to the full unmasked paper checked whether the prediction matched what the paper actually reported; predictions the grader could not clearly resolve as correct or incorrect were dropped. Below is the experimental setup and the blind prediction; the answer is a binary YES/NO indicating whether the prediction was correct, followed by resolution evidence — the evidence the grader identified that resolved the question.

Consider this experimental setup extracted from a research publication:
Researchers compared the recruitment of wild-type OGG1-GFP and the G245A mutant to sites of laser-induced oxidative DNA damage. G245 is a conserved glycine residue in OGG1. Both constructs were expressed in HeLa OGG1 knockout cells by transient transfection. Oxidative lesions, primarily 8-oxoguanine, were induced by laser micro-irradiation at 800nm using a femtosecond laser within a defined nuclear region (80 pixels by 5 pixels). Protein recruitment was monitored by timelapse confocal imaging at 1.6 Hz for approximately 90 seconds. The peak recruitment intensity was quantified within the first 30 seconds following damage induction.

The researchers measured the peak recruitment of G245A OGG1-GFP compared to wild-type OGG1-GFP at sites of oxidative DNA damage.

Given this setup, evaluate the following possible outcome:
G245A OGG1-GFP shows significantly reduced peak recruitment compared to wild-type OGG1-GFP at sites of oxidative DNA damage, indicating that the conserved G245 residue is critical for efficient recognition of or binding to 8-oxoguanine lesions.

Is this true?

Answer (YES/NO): YES